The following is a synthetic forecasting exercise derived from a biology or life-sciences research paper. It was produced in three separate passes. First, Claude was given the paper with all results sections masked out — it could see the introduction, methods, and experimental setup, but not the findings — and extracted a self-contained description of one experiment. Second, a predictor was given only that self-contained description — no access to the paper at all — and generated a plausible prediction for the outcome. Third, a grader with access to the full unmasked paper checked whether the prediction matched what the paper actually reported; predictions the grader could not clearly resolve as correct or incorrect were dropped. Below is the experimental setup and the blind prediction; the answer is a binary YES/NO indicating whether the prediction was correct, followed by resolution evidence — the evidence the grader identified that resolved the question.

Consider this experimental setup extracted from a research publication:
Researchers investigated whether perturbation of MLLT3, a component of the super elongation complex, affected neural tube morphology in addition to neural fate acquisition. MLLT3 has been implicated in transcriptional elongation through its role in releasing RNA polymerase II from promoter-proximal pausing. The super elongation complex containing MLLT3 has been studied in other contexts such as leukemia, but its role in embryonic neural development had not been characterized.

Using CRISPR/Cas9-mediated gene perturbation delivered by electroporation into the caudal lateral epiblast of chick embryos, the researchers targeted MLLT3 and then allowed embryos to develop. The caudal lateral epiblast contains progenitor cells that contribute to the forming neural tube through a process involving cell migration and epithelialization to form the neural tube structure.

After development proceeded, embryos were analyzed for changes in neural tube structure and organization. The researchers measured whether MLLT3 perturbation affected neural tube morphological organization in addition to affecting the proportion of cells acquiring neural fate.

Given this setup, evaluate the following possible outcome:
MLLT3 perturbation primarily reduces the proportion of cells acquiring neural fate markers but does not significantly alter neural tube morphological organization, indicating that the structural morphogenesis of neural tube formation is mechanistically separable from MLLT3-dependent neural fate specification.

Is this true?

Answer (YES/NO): NO